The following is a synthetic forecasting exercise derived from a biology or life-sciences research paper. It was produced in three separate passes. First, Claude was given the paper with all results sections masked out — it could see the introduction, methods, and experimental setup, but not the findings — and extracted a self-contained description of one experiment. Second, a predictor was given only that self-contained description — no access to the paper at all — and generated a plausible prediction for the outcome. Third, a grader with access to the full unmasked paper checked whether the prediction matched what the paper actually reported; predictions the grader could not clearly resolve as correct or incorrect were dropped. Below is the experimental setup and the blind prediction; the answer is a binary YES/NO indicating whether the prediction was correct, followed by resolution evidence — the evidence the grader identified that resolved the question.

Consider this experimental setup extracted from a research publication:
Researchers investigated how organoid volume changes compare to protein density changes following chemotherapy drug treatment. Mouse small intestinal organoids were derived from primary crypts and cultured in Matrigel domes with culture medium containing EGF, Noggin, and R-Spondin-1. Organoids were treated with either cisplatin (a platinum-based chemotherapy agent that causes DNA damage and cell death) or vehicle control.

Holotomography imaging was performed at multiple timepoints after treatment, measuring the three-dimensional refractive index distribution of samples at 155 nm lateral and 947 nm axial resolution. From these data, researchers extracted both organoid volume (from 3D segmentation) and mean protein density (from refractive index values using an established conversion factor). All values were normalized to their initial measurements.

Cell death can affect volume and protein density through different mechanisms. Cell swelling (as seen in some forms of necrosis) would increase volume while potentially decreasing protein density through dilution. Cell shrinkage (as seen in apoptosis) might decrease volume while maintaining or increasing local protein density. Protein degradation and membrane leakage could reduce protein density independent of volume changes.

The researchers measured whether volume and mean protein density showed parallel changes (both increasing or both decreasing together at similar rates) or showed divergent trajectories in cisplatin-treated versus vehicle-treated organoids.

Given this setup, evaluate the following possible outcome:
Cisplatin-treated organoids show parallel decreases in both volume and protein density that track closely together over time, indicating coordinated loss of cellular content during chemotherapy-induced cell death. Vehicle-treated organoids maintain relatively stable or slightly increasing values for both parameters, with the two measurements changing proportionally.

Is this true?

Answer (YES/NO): NO